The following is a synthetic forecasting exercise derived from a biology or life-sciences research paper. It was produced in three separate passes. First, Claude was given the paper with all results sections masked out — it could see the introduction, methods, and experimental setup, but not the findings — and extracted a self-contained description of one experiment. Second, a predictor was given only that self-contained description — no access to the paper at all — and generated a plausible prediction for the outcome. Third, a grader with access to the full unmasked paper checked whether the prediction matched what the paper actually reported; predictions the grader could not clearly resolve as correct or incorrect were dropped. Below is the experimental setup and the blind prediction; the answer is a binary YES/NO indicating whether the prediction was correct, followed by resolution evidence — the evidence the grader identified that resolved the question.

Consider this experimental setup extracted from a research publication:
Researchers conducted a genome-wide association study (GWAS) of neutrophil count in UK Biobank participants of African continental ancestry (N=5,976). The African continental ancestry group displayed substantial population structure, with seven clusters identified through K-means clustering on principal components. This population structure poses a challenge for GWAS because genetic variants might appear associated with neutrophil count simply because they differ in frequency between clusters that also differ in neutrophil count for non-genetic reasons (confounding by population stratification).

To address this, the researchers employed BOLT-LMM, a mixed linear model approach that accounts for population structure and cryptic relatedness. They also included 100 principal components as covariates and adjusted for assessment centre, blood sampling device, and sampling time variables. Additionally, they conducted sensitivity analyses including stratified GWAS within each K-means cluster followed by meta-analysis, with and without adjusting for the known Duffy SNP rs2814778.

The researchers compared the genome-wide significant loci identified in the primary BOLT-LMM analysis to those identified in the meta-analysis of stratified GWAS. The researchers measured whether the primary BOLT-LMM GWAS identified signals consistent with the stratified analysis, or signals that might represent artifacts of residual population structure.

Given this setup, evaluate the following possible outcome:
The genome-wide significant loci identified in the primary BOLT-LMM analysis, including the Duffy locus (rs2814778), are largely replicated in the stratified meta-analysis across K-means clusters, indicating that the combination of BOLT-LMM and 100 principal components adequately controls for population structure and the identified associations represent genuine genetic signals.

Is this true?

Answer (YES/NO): YES